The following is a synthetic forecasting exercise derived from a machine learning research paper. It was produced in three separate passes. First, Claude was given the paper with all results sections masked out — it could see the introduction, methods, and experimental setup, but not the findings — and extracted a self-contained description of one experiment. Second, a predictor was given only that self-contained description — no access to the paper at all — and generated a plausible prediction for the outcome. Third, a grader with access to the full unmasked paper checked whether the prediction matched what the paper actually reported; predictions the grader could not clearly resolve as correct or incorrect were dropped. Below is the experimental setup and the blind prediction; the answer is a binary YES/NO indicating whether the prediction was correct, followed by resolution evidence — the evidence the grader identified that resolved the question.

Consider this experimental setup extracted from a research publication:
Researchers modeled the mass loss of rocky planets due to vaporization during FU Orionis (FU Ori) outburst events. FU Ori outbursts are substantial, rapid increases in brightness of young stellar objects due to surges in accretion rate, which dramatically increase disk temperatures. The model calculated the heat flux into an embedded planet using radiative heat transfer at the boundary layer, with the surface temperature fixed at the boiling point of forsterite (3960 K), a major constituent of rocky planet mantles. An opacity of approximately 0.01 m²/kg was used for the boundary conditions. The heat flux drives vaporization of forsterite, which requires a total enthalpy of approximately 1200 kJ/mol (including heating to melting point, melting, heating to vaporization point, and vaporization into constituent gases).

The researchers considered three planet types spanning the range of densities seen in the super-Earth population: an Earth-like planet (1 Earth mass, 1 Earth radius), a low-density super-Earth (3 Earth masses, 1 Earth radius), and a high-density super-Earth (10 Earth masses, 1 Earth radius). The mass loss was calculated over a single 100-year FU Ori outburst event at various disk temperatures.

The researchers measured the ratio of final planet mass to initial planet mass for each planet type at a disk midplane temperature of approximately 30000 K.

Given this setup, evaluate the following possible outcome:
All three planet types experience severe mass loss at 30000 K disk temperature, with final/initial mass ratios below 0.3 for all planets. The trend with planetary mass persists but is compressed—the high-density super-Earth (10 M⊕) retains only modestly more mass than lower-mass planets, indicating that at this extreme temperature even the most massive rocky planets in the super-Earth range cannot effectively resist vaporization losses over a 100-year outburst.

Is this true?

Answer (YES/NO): NO